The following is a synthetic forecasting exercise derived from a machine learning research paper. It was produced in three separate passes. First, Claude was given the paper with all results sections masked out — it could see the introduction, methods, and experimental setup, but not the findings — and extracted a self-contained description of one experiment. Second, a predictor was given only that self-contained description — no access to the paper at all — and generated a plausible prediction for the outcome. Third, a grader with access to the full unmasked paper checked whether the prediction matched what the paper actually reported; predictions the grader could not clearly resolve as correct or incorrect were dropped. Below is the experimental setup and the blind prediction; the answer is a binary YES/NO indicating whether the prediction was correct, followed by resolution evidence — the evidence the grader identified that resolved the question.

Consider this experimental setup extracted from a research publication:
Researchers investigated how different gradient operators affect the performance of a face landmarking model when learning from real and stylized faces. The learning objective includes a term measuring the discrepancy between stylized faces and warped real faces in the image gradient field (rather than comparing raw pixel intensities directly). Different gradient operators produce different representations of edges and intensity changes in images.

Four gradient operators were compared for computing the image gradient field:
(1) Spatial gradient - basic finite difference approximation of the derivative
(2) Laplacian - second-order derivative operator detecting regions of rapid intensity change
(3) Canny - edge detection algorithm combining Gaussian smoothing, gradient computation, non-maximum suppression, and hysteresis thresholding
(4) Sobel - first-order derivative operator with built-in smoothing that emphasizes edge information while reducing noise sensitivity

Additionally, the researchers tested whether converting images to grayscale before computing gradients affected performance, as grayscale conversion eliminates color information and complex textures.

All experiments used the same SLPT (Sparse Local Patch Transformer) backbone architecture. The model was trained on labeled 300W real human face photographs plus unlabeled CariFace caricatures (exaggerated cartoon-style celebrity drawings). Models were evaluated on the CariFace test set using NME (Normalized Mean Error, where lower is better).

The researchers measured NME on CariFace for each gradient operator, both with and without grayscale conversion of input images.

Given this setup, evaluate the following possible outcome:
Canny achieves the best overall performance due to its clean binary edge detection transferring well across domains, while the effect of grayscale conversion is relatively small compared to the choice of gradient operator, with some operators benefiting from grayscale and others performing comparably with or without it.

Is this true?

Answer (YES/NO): NO